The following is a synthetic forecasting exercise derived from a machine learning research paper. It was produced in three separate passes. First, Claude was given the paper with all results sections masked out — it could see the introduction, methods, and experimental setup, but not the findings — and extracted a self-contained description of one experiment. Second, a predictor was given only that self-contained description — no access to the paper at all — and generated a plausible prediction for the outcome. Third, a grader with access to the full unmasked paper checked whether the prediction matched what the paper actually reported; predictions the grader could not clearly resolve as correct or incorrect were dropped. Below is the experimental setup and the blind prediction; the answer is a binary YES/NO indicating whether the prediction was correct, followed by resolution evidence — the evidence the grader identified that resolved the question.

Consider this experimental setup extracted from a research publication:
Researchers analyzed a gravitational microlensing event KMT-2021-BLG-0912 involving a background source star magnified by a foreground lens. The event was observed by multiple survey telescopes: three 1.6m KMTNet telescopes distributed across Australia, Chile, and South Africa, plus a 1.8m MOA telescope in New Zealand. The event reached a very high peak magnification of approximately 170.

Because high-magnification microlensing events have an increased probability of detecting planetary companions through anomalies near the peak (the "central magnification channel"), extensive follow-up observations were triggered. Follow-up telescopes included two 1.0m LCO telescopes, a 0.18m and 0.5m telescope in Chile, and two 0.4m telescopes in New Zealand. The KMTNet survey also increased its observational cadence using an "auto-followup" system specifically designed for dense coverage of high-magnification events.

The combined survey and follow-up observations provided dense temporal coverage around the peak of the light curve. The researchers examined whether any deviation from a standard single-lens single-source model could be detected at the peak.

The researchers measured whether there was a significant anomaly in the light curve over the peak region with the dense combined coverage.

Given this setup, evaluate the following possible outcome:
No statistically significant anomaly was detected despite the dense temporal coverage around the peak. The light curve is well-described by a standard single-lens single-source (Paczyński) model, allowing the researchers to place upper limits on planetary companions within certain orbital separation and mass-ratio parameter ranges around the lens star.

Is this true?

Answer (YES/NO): NO